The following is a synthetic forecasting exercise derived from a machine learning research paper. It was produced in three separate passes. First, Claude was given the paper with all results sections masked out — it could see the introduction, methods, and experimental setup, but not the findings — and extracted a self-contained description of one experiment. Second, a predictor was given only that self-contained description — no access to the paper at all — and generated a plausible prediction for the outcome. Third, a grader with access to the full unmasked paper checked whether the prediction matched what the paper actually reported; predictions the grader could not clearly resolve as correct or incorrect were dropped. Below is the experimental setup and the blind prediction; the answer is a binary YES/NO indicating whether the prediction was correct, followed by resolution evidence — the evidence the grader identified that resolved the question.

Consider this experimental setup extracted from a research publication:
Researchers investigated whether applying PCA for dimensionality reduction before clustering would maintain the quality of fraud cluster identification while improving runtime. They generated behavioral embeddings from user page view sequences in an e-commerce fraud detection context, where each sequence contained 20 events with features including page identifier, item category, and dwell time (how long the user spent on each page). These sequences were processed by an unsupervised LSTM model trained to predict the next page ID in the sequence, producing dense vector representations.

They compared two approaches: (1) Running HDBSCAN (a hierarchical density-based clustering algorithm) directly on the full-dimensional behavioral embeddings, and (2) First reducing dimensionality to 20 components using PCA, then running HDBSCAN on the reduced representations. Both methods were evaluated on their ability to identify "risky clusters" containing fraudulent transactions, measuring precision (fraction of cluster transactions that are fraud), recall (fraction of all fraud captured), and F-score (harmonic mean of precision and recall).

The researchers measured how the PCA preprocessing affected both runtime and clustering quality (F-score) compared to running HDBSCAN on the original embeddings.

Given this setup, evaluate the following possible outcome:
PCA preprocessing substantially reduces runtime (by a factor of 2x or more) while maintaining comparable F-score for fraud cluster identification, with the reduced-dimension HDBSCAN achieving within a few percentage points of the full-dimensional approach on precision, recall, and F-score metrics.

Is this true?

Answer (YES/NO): NO